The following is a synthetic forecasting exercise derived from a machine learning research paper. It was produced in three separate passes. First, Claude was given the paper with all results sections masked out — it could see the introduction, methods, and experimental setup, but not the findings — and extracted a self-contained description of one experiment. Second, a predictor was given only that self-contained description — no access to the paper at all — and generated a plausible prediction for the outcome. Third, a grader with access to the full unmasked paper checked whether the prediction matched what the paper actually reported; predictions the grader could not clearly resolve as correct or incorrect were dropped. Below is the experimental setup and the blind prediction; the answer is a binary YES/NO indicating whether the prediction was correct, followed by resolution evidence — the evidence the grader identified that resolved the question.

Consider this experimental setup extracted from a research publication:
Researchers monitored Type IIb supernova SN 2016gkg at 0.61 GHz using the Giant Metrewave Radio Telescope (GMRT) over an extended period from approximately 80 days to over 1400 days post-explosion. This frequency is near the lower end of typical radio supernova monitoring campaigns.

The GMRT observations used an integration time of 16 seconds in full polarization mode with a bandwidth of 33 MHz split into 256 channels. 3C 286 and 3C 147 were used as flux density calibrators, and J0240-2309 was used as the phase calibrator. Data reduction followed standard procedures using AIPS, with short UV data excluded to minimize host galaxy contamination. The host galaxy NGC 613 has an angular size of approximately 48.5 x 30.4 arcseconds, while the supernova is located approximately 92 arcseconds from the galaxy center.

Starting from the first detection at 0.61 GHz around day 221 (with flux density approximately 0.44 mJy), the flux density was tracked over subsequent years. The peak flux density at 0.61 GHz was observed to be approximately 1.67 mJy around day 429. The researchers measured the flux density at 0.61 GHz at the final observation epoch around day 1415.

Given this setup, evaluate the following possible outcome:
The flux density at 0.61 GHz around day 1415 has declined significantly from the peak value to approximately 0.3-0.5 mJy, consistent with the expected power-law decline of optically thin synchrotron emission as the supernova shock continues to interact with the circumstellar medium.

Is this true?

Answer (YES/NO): NO